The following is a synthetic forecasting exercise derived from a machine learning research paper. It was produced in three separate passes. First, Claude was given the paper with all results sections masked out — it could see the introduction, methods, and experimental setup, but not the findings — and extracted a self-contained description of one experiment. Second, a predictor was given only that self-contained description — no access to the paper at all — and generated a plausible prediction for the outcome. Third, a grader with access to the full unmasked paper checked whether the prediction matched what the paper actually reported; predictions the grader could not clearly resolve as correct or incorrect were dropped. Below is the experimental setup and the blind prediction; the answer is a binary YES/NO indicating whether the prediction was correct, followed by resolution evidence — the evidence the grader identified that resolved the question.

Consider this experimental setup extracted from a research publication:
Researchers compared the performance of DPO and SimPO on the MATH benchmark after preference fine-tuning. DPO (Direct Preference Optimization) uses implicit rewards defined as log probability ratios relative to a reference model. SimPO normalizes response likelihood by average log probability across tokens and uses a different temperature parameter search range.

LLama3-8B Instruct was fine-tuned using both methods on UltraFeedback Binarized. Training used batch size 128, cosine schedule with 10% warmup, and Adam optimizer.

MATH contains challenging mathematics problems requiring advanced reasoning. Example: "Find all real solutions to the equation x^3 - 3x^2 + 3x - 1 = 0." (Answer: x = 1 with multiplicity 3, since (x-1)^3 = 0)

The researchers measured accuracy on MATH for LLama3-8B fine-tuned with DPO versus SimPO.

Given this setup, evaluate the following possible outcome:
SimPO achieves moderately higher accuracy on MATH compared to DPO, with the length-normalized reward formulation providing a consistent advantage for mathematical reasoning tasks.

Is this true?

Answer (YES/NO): NO